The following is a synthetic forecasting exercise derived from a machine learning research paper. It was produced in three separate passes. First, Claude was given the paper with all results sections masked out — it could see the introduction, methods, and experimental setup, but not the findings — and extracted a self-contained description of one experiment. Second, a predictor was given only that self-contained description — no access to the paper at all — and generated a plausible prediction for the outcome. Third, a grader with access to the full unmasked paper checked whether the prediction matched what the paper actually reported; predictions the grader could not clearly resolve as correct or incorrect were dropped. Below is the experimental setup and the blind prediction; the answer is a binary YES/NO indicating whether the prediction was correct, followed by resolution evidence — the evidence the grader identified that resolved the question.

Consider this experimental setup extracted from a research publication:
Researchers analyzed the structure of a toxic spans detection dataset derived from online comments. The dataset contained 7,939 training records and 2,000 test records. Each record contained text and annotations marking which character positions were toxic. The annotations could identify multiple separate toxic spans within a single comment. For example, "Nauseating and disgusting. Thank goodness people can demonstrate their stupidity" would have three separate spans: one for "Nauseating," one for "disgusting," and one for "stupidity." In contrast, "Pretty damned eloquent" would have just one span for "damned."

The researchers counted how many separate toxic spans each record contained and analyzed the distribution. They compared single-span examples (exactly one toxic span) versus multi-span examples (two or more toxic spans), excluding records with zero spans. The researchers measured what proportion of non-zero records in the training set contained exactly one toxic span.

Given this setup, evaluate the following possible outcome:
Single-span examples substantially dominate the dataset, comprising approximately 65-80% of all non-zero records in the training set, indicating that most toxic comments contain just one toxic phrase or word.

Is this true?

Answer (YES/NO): YES